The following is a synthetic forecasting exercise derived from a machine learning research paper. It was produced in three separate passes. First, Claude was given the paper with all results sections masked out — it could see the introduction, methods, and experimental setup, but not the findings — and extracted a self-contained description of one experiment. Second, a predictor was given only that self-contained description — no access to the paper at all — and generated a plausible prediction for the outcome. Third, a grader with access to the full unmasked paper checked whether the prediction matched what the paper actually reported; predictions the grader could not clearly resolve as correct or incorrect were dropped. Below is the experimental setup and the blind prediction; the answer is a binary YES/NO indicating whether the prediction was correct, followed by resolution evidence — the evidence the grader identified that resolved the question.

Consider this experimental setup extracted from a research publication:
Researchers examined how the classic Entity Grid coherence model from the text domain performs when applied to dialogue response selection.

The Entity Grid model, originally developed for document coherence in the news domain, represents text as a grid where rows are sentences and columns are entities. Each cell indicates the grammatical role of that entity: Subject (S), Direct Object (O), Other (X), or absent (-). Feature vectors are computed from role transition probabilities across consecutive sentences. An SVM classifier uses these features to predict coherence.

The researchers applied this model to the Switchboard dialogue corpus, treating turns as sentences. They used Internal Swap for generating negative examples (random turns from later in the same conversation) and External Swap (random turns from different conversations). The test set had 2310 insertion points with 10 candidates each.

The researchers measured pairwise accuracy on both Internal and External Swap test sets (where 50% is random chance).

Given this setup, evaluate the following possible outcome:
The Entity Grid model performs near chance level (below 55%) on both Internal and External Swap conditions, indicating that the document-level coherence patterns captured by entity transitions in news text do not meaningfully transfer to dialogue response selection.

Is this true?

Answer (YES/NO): NO